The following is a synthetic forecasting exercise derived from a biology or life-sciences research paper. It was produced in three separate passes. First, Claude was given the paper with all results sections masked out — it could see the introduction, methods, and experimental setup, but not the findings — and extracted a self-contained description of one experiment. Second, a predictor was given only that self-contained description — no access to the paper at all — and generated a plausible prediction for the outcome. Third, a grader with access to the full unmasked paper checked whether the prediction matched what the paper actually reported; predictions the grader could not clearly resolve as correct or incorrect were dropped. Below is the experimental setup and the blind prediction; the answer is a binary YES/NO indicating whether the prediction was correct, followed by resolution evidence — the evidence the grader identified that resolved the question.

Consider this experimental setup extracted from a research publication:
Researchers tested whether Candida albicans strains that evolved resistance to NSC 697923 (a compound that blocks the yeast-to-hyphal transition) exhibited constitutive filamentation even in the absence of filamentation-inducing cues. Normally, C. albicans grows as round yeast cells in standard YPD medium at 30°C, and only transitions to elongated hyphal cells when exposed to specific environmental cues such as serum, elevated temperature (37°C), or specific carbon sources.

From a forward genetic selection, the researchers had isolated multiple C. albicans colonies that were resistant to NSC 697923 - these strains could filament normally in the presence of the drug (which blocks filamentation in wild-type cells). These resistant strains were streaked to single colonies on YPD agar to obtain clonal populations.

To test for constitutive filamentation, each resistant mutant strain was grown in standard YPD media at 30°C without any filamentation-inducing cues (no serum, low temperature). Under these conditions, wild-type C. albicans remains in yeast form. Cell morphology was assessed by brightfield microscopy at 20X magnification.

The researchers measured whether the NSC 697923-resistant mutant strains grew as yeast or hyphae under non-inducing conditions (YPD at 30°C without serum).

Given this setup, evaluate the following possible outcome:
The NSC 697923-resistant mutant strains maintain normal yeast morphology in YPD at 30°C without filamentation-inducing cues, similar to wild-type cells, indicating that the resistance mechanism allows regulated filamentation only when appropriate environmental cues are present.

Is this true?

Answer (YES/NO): YES